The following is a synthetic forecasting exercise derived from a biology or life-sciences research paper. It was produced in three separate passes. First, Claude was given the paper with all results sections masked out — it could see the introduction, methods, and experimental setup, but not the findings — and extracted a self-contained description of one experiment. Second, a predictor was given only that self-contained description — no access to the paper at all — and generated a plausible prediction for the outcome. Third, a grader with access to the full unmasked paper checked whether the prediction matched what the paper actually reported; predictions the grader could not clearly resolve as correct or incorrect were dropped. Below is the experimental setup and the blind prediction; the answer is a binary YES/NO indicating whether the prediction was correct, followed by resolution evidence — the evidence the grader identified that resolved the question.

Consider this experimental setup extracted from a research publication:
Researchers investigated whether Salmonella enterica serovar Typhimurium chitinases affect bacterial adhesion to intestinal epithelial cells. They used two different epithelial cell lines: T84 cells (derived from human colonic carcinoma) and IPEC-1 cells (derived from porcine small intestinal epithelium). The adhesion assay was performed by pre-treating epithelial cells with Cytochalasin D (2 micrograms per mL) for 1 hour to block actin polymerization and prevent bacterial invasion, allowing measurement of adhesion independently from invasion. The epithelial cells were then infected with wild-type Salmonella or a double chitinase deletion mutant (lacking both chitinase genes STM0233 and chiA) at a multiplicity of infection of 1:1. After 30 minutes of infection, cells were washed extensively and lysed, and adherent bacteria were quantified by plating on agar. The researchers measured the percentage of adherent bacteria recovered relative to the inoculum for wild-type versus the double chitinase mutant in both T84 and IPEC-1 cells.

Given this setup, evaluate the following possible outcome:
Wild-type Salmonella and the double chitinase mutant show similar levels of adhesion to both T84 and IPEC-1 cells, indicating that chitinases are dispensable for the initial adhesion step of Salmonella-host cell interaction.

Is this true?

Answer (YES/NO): NO